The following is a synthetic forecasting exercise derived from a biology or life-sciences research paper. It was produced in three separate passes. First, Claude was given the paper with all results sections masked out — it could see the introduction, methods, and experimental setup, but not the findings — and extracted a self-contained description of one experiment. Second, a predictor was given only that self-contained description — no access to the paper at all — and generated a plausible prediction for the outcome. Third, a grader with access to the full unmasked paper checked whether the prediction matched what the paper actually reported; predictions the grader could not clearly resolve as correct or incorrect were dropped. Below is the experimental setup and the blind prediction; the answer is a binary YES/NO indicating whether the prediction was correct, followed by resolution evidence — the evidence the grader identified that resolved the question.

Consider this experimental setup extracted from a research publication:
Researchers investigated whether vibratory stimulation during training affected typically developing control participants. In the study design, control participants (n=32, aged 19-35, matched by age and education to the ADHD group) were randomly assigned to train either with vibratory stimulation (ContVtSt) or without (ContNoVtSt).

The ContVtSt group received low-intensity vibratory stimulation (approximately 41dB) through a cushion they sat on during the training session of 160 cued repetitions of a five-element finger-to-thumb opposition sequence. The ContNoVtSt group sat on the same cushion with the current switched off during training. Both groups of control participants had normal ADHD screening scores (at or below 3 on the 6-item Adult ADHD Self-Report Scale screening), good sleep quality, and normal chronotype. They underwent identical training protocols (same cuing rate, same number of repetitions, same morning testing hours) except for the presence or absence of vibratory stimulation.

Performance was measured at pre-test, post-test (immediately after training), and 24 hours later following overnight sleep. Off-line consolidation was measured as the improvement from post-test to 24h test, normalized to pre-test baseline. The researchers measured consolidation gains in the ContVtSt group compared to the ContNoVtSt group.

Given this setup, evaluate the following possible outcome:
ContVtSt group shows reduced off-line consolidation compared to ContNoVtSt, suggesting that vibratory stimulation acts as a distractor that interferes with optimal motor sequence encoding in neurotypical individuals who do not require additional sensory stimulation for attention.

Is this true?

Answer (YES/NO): YES